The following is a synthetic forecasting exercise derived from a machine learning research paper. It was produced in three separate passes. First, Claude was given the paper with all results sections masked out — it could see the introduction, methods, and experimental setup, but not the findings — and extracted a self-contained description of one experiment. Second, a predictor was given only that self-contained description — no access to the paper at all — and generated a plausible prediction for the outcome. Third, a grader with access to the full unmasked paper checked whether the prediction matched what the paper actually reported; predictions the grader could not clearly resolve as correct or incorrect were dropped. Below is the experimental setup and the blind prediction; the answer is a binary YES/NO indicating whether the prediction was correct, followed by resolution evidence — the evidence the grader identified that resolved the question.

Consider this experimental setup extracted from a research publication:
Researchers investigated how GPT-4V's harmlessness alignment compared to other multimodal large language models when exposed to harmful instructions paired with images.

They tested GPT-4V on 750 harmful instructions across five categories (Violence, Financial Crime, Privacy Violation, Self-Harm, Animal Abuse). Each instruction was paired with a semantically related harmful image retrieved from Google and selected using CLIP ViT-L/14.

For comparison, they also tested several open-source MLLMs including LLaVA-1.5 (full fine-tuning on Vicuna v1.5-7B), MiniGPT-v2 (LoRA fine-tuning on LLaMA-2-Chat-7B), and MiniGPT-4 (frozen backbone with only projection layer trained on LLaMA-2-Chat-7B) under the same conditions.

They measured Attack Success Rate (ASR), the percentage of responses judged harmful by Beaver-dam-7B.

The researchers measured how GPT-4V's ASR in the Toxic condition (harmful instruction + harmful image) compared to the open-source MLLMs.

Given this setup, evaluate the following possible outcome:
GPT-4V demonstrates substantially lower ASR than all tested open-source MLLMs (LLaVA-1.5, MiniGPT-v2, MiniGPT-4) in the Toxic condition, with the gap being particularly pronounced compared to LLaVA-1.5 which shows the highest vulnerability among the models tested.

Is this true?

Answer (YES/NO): YES